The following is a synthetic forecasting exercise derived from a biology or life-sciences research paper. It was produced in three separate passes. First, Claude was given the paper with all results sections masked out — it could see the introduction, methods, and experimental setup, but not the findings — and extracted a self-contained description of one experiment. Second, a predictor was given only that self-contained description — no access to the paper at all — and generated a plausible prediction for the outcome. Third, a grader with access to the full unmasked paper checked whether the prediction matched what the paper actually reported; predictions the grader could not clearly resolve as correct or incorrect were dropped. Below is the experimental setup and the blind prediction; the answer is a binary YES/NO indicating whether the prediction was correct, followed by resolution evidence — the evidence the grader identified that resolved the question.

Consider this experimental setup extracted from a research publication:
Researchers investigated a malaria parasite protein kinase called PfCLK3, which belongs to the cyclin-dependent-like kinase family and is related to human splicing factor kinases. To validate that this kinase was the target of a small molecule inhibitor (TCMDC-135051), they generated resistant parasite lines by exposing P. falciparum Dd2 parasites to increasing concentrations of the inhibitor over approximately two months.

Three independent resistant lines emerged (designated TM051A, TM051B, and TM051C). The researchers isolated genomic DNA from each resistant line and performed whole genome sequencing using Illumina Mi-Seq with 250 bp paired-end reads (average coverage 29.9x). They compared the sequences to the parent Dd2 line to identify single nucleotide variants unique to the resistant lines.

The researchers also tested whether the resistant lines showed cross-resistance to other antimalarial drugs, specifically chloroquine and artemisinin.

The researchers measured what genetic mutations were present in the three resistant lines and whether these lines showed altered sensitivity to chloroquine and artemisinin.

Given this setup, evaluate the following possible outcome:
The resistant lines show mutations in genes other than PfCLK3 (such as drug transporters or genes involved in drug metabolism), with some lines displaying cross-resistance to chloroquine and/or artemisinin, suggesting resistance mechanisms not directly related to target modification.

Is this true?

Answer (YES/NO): NO